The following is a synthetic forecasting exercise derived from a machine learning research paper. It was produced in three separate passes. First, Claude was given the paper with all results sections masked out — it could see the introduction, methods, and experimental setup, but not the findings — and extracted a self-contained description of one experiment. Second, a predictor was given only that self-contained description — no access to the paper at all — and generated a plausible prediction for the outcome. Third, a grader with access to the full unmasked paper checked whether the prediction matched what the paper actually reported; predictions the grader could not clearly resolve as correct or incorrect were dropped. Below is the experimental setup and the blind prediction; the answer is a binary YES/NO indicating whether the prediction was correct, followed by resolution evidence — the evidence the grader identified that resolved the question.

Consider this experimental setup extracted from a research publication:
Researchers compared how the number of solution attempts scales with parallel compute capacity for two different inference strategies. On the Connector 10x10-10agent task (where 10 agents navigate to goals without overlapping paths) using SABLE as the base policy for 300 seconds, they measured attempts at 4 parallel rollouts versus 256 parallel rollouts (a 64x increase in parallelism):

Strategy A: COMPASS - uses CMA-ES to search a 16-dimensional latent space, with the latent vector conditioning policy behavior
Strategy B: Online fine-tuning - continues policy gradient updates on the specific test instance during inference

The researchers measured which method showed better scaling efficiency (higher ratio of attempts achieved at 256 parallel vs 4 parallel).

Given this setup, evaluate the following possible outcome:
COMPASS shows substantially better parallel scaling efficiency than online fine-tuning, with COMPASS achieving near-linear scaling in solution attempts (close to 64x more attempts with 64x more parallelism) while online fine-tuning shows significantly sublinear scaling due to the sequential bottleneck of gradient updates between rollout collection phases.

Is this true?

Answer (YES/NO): NO